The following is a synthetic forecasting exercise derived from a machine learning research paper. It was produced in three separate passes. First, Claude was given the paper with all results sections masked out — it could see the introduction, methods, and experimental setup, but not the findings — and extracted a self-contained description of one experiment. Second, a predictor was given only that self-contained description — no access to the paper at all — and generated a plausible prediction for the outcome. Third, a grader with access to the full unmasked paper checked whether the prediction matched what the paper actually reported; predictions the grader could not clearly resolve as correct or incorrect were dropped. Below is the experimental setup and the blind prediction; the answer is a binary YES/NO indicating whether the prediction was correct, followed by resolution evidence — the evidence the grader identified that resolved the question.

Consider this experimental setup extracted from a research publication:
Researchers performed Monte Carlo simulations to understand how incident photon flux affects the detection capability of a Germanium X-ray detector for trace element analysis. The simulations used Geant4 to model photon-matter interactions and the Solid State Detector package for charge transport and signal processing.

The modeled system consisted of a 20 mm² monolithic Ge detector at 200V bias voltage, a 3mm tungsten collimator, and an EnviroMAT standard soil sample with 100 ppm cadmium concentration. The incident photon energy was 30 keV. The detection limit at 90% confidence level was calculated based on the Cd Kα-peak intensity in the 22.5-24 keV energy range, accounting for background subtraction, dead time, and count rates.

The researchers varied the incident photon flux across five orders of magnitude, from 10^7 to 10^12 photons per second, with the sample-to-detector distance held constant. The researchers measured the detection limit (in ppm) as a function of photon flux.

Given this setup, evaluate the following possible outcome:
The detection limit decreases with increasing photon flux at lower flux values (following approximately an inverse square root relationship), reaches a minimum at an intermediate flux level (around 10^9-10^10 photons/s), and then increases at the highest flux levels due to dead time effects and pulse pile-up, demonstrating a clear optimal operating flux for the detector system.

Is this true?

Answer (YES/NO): NO